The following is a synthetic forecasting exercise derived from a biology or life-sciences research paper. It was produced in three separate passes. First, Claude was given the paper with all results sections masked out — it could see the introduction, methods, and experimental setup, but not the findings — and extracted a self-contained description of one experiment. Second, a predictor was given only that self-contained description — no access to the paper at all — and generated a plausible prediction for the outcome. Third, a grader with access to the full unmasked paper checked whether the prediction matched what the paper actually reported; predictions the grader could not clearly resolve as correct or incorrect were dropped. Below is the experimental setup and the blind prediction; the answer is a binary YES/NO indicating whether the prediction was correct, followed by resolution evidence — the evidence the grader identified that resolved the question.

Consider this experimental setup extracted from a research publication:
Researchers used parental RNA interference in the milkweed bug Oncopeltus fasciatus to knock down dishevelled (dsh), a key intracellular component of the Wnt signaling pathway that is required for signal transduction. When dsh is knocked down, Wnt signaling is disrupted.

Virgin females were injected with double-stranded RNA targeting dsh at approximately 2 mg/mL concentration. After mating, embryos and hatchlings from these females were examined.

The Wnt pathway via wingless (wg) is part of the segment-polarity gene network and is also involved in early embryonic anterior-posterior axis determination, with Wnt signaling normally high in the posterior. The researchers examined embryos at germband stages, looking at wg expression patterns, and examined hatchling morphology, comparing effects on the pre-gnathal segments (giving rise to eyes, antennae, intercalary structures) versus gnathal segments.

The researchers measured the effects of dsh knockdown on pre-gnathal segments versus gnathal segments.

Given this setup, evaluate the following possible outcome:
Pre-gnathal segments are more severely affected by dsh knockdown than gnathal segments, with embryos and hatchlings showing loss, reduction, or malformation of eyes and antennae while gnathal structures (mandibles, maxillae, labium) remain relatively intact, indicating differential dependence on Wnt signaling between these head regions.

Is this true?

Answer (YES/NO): NO